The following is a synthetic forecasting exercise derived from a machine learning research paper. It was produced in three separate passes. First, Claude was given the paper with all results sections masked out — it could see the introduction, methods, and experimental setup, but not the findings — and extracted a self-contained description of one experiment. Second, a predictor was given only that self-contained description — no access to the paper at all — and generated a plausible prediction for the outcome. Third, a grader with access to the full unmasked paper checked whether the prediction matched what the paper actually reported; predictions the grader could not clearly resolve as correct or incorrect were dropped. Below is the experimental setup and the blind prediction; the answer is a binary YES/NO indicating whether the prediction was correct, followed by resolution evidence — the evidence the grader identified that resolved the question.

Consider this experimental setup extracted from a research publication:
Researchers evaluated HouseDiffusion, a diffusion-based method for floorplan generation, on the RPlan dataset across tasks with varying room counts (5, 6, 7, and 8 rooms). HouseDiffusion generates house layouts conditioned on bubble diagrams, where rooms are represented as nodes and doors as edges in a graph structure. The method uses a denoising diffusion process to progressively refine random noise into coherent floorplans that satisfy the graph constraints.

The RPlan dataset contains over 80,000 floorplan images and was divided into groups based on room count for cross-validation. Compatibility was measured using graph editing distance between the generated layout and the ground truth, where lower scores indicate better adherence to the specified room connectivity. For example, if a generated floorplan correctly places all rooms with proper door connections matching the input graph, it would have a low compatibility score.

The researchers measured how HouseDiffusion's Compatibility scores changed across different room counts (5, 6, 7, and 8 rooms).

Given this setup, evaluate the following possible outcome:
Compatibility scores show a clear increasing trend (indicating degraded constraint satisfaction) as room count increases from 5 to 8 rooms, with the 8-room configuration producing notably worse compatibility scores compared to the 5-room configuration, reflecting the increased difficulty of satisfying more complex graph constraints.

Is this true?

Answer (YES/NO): NO